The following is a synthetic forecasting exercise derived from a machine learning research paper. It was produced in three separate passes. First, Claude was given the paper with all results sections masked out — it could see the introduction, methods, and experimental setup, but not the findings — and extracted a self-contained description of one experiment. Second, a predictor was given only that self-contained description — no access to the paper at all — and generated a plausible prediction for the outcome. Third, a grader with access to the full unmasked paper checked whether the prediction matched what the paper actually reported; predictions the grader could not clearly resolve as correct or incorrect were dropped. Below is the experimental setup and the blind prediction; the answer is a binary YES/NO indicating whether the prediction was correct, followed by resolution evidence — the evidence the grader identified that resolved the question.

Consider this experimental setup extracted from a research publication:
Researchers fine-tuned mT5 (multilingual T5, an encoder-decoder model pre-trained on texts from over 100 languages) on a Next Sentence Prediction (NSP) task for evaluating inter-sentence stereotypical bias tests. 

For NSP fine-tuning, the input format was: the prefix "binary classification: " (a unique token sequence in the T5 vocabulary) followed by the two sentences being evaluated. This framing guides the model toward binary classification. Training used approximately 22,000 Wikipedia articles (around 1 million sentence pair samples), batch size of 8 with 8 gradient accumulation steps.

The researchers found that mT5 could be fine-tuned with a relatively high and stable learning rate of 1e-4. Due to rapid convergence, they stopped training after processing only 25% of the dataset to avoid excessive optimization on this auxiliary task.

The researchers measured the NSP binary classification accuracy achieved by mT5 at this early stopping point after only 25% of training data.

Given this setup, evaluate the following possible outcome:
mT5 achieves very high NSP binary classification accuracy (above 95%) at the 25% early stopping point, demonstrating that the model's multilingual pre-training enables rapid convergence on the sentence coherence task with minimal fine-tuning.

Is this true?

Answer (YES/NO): NO